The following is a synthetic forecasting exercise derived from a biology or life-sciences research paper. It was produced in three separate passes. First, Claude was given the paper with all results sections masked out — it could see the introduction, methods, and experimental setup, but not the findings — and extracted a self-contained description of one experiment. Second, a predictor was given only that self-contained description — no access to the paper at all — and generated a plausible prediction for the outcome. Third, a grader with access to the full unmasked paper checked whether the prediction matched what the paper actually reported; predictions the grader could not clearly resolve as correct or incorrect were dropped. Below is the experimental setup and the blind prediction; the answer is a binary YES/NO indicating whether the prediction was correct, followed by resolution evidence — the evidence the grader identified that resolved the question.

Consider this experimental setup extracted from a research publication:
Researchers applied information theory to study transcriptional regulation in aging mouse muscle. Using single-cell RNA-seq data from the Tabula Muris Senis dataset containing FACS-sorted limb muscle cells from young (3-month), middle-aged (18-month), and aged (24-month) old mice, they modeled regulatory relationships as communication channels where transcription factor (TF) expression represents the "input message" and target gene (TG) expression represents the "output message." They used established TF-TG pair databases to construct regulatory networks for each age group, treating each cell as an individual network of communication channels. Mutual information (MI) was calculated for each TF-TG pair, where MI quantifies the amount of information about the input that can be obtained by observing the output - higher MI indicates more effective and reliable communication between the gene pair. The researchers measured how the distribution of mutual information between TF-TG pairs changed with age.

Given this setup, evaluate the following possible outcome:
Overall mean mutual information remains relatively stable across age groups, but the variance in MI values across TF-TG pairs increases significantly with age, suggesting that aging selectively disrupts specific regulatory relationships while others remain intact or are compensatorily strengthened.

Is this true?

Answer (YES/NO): NO